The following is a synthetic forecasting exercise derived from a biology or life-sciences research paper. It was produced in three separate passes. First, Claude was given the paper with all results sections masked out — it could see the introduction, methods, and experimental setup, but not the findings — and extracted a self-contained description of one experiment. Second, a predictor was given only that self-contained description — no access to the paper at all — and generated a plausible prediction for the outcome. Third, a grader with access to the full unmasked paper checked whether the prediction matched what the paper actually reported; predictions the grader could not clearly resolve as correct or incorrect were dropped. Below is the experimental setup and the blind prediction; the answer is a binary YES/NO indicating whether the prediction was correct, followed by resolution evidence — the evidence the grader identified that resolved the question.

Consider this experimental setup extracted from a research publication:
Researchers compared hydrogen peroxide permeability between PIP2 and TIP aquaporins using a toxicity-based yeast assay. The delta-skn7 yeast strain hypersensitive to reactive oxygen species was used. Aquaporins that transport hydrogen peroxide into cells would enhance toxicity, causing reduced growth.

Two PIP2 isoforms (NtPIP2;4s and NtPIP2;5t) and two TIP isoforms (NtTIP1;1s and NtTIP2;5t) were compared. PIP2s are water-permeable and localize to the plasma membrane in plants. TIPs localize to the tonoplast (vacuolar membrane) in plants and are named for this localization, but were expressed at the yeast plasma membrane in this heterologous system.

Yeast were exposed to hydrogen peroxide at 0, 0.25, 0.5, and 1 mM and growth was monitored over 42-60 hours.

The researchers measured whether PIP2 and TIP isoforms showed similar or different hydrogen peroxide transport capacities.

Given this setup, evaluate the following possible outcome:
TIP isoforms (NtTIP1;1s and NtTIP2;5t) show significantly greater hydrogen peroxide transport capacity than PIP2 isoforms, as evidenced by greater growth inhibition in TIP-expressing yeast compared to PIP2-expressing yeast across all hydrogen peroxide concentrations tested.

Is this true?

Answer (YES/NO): NO